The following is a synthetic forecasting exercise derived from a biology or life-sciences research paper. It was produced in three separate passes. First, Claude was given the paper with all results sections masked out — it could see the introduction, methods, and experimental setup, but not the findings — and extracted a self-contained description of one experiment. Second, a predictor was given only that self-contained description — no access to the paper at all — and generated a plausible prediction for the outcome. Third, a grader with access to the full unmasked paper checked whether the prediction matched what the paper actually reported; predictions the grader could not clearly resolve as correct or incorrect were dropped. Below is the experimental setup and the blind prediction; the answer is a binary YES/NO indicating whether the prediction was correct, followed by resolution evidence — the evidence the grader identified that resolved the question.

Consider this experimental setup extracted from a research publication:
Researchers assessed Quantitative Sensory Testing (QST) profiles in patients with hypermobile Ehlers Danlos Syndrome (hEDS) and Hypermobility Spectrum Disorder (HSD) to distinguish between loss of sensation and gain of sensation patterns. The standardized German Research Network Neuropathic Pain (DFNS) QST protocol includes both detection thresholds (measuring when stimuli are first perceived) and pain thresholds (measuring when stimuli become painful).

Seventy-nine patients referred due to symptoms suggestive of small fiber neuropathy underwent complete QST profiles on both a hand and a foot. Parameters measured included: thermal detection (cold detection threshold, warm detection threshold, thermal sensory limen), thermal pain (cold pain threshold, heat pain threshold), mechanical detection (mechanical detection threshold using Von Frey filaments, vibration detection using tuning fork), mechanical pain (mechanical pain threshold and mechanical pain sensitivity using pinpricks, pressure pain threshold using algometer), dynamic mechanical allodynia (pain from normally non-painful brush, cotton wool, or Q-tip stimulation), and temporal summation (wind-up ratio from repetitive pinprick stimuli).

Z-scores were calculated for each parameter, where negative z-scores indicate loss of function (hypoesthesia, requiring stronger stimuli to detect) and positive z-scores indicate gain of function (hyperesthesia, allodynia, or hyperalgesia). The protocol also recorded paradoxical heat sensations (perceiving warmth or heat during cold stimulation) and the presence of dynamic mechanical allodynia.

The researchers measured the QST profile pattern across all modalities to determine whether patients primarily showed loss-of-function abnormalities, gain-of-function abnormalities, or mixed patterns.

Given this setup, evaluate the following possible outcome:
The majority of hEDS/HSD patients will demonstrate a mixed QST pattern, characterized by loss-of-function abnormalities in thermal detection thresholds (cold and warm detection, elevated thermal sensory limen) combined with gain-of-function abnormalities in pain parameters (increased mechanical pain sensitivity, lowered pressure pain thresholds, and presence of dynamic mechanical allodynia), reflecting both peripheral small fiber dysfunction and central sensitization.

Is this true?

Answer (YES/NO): NO